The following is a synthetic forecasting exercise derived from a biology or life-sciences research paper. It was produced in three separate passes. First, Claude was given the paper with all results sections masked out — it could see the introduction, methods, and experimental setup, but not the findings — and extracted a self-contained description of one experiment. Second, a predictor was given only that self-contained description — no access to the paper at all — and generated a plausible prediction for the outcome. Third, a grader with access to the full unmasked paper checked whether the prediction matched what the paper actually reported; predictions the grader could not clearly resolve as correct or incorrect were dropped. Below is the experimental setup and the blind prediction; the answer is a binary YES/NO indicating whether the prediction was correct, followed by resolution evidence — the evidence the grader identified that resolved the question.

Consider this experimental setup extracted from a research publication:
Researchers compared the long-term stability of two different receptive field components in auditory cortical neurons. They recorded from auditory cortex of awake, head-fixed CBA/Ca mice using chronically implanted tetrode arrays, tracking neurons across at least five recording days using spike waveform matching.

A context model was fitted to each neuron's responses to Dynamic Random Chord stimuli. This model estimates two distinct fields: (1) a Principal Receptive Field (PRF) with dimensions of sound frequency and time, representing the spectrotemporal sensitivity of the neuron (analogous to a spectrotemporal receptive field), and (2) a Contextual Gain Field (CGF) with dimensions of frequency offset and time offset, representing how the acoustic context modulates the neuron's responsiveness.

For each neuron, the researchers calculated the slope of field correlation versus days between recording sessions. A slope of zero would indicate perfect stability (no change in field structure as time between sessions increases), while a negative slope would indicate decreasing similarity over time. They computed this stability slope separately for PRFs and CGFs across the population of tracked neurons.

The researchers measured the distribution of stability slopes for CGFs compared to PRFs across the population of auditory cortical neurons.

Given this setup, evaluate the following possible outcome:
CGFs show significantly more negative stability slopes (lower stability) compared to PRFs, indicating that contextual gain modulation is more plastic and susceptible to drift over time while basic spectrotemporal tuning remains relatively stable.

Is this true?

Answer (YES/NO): NO